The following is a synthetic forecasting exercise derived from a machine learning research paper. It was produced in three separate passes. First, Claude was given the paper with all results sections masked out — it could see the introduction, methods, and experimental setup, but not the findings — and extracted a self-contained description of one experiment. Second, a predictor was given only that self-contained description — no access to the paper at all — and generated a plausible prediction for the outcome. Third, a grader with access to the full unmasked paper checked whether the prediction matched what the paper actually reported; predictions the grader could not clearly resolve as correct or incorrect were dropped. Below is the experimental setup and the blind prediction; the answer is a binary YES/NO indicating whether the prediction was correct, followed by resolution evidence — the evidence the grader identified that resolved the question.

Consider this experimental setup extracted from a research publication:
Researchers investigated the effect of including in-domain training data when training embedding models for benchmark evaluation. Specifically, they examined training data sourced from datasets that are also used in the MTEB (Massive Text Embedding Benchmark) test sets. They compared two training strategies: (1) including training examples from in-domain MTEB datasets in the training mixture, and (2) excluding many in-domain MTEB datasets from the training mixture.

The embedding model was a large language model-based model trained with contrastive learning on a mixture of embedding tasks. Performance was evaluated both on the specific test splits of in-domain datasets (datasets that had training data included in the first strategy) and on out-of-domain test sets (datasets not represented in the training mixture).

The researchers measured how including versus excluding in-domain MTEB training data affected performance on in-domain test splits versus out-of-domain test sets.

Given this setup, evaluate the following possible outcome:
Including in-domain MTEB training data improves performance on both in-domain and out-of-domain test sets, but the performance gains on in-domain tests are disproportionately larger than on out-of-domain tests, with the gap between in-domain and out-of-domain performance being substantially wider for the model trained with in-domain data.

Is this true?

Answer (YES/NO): NO